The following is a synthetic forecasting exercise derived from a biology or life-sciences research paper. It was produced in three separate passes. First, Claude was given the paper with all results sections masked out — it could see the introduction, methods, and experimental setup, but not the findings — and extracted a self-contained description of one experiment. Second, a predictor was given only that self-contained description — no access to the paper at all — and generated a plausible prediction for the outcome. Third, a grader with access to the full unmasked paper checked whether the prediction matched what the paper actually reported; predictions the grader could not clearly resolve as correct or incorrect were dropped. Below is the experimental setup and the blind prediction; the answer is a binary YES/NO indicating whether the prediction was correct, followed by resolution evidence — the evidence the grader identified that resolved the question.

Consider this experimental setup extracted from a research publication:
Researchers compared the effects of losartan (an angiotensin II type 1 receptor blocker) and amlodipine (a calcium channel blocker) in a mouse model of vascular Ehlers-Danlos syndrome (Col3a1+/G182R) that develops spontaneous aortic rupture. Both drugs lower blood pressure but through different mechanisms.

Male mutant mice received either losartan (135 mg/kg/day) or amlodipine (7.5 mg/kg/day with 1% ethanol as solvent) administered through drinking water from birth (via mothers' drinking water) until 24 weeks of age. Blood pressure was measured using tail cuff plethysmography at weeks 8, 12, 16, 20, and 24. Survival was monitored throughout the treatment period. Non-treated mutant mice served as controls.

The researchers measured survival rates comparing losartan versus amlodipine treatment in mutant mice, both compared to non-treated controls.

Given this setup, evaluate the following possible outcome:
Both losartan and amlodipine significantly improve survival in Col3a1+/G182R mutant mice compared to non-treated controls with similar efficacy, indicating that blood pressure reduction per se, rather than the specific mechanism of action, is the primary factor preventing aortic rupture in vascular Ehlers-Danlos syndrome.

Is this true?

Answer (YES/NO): NO